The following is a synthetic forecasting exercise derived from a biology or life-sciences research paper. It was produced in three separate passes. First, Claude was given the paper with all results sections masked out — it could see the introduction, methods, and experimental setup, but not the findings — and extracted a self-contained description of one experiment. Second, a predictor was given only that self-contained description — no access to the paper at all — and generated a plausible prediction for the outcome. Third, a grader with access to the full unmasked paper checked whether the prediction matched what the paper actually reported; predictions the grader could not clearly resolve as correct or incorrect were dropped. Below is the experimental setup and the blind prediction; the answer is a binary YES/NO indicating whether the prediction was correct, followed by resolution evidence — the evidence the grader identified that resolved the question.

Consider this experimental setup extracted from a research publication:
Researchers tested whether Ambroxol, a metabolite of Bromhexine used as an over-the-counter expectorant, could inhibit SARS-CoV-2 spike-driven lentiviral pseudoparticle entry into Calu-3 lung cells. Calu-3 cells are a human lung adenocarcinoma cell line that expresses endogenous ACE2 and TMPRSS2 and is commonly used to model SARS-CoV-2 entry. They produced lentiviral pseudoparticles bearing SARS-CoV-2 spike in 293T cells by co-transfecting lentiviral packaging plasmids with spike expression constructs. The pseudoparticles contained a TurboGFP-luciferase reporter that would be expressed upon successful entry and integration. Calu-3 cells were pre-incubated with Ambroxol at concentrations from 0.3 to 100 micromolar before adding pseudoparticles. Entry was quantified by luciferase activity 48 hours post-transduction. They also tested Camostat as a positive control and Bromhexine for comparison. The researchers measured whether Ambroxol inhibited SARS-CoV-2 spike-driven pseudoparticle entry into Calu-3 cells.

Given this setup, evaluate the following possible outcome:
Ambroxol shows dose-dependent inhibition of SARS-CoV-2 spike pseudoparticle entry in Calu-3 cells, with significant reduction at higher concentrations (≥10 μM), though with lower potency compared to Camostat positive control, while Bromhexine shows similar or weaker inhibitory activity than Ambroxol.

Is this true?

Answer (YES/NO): NO